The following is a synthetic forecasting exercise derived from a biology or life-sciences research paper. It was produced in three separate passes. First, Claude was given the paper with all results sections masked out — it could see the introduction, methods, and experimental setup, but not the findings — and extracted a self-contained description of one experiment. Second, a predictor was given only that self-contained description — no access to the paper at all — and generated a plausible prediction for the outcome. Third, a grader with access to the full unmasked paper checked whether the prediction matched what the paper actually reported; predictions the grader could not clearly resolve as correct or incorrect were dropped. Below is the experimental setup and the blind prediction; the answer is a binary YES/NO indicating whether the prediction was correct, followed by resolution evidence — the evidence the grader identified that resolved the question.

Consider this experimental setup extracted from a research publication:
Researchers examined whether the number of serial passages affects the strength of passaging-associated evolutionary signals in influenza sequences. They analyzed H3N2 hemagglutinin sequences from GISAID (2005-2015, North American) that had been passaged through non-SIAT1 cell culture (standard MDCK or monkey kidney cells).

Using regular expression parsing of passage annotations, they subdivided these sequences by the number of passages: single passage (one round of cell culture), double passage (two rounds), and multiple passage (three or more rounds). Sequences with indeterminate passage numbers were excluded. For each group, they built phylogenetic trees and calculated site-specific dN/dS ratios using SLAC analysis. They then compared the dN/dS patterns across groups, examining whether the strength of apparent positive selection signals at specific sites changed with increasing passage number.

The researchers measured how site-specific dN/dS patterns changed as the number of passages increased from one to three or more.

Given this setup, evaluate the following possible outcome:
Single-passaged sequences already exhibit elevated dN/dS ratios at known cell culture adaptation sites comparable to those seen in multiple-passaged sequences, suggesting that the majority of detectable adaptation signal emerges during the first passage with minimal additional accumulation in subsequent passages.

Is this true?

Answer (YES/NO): NO